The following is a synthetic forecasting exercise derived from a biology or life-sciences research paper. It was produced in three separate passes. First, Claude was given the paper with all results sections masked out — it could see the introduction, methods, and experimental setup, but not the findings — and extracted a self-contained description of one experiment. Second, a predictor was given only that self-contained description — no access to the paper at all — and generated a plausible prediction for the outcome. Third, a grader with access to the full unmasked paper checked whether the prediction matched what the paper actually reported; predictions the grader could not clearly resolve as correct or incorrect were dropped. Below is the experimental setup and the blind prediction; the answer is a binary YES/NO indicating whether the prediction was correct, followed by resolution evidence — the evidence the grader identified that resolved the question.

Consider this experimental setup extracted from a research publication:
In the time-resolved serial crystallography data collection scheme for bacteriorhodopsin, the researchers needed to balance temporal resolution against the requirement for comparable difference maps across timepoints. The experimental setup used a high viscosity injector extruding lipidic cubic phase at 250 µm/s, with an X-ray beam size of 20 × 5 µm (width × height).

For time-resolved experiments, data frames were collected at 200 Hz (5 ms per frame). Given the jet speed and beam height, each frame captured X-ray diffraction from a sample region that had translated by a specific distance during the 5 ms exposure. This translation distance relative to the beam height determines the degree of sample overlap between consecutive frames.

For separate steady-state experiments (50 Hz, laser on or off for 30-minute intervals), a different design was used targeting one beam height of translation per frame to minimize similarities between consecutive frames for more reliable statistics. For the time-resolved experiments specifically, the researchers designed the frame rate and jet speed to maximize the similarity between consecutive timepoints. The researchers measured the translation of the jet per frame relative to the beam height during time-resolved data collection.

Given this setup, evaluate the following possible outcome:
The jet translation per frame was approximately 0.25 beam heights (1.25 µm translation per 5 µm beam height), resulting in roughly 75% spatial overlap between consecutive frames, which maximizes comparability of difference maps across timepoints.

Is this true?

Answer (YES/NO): YES